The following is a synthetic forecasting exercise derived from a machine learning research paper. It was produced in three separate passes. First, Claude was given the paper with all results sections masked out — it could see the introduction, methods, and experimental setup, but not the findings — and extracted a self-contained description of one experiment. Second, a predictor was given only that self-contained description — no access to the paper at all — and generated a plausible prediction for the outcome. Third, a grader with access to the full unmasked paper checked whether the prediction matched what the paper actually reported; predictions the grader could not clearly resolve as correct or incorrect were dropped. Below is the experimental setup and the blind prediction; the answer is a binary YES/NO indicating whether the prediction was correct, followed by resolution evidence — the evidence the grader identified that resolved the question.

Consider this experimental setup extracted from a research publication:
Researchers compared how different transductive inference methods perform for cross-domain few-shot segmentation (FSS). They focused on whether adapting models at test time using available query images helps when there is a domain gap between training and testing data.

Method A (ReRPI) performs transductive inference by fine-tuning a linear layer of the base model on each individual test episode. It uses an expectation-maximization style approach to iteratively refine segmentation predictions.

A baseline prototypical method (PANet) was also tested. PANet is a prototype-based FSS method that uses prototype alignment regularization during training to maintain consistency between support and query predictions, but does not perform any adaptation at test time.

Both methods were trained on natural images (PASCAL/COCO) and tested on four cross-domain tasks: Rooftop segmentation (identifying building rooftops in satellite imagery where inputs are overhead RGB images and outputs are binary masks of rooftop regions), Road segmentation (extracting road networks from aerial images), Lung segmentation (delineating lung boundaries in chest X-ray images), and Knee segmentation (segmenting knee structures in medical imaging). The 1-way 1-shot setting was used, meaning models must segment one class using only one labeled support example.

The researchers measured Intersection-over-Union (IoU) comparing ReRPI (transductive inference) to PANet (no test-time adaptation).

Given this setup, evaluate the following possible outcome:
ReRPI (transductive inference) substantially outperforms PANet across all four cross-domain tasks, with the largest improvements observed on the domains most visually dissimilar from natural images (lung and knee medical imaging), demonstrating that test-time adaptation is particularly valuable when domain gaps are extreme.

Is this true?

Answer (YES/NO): NO